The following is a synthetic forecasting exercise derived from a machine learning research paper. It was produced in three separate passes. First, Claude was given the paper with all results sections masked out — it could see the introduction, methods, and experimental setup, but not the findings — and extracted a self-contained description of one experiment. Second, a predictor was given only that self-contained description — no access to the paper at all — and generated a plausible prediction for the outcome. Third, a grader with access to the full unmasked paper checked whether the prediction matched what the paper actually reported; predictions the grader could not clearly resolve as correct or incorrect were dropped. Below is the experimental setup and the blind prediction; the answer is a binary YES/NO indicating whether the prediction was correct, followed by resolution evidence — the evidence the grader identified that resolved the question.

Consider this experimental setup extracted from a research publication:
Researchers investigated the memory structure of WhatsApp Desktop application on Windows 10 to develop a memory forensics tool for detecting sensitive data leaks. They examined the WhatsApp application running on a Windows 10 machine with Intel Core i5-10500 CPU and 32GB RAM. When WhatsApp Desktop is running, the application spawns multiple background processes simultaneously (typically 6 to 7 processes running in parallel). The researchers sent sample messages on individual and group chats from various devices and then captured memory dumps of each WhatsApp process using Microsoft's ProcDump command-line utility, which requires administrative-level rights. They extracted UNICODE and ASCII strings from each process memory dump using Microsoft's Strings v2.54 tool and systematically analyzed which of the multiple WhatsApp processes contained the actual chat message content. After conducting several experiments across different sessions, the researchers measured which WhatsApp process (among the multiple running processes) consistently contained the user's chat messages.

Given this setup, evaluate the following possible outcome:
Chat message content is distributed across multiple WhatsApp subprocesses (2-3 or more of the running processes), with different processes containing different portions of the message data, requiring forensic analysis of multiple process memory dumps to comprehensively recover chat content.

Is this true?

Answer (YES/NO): NO